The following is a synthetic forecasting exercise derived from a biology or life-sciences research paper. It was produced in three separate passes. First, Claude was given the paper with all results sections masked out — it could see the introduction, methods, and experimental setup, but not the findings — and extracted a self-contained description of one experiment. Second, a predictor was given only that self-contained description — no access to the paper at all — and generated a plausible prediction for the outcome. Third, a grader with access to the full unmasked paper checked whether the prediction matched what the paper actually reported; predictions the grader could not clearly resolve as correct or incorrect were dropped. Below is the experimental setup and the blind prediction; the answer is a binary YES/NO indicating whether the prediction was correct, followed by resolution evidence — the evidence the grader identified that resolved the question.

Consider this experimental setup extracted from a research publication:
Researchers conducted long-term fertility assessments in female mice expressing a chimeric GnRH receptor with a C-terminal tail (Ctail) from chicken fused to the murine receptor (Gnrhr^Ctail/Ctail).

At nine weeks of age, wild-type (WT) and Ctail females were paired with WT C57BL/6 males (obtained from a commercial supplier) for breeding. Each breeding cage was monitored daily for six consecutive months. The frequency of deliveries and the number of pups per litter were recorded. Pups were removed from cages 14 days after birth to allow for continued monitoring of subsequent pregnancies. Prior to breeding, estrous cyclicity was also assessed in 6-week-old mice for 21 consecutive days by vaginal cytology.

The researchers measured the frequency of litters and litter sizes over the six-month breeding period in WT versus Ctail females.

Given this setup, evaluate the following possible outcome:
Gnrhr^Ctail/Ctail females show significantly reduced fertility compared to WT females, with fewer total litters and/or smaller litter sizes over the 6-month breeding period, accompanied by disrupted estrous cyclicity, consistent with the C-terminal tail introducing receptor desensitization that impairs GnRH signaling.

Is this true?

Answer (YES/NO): YES